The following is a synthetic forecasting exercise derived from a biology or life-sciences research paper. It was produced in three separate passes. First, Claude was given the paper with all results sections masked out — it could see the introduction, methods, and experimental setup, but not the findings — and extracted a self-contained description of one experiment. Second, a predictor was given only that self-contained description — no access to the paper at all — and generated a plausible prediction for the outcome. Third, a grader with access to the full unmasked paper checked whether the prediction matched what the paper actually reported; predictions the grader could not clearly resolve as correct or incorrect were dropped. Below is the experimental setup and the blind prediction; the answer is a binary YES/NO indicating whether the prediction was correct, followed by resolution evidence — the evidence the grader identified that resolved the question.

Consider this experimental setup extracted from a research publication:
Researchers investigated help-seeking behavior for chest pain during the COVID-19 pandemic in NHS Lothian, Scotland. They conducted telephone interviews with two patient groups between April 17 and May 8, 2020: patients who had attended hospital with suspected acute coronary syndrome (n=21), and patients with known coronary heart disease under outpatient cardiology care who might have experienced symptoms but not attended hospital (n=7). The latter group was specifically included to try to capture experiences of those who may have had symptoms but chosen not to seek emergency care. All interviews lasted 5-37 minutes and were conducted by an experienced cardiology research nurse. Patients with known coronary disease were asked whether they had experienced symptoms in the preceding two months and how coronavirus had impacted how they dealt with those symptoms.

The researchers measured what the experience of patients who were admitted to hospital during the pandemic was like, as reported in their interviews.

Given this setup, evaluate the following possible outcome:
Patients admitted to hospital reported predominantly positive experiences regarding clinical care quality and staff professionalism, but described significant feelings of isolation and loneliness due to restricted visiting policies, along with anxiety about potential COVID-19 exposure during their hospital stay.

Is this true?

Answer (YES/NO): NO